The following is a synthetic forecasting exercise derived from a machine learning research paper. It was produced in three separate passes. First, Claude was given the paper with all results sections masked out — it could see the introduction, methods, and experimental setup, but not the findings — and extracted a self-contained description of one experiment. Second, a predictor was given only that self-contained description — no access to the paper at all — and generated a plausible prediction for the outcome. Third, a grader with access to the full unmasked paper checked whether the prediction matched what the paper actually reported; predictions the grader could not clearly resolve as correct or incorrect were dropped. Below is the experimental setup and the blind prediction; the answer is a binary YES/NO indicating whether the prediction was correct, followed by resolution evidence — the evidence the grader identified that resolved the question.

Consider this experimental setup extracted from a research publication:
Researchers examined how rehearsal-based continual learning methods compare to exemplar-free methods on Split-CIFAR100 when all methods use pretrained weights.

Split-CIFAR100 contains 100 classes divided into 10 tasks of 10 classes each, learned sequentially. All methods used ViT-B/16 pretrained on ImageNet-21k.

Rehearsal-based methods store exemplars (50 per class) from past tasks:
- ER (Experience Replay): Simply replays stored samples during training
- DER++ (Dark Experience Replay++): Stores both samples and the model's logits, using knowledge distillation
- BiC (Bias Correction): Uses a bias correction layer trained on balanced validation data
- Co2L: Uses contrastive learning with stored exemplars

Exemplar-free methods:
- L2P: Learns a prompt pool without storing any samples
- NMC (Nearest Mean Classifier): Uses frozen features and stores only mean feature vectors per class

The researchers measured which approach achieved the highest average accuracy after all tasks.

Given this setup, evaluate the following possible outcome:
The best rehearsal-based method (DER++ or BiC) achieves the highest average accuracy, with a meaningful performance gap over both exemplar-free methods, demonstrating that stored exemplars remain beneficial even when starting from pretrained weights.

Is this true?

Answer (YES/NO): NO